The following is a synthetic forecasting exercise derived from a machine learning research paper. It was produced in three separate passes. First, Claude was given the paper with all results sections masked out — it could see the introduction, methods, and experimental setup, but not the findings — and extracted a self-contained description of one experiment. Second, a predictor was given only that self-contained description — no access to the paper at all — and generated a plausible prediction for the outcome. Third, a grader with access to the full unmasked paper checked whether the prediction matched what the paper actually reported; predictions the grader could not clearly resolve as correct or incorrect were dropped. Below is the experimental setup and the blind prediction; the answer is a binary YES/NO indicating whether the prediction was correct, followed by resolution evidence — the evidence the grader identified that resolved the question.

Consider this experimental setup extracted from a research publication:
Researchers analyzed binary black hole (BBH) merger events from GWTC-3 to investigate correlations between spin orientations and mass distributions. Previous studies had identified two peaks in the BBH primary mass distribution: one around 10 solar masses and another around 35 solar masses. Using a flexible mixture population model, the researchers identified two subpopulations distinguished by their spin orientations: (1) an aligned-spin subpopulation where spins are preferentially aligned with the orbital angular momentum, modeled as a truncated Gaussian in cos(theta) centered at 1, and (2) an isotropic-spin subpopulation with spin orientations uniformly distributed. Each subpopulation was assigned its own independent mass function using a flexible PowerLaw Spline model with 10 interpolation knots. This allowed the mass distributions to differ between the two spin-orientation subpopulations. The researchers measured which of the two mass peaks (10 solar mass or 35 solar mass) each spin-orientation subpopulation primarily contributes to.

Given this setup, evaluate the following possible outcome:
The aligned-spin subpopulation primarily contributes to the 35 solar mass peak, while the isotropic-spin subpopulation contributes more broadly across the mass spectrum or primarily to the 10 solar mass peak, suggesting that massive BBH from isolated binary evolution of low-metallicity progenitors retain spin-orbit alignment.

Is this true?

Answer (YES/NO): NO